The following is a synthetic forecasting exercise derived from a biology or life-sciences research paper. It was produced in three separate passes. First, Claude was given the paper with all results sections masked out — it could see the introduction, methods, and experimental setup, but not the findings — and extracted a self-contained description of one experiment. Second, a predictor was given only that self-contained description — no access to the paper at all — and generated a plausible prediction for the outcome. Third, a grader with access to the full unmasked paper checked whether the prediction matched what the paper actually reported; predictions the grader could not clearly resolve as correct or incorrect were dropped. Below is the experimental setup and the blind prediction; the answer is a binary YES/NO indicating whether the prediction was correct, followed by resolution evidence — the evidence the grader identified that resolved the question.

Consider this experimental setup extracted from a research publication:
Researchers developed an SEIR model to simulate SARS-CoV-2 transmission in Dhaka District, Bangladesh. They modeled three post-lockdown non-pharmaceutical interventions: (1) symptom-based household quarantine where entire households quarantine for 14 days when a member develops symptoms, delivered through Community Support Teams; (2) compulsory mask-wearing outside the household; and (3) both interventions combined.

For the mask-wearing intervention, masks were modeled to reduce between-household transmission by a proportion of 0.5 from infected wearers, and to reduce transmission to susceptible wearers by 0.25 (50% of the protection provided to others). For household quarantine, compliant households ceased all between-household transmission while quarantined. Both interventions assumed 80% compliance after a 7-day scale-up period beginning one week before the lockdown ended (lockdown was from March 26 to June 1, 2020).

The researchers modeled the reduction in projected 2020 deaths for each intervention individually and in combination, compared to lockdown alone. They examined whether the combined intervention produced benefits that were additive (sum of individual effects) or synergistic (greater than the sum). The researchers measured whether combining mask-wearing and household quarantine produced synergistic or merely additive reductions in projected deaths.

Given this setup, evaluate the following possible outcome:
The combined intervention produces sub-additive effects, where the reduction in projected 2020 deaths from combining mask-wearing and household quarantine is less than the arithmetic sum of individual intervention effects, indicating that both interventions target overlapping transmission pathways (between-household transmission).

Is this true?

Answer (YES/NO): NO